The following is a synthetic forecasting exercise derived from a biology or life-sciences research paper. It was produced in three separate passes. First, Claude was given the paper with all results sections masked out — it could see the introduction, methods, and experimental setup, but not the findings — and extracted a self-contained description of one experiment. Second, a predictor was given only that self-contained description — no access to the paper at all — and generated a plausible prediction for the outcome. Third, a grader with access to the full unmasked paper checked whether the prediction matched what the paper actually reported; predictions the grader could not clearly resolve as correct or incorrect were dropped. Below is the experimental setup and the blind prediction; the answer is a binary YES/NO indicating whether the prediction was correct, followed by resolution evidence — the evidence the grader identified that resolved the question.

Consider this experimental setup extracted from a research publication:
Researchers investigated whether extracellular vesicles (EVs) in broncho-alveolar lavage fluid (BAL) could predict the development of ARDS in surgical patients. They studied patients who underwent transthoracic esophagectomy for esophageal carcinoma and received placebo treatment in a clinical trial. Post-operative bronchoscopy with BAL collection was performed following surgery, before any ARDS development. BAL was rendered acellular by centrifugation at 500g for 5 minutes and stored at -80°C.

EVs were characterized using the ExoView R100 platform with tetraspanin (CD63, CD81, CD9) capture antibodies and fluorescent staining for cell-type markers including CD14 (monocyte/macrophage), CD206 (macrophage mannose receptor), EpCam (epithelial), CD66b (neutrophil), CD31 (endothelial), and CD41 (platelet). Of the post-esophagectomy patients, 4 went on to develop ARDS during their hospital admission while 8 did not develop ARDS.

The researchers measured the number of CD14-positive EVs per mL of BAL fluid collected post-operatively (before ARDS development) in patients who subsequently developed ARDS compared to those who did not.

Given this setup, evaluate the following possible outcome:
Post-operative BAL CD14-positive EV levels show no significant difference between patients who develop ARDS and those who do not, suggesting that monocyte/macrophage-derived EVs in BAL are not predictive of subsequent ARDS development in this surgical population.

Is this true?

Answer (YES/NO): NO